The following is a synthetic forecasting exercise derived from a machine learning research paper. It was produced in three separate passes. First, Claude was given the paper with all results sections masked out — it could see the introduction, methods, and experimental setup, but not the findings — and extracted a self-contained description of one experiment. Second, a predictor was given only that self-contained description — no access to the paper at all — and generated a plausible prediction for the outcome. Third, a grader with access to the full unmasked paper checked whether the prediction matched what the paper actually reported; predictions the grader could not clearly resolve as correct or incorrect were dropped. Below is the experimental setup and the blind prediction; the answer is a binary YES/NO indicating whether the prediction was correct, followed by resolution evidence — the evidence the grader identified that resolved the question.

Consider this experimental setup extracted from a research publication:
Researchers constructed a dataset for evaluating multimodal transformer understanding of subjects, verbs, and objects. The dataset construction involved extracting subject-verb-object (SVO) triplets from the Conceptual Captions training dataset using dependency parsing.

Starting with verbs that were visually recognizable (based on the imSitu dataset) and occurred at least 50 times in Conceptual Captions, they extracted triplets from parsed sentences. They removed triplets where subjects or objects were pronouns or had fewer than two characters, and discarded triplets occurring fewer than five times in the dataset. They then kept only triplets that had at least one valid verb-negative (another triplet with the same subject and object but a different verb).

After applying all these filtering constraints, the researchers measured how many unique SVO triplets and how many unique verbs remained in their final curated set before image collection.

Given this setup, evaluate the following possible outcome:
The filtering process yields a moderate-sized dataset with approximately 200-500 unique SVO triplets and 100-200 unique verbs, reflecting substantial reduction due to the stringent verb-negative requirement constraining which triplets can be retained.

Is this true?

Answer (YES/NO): NO